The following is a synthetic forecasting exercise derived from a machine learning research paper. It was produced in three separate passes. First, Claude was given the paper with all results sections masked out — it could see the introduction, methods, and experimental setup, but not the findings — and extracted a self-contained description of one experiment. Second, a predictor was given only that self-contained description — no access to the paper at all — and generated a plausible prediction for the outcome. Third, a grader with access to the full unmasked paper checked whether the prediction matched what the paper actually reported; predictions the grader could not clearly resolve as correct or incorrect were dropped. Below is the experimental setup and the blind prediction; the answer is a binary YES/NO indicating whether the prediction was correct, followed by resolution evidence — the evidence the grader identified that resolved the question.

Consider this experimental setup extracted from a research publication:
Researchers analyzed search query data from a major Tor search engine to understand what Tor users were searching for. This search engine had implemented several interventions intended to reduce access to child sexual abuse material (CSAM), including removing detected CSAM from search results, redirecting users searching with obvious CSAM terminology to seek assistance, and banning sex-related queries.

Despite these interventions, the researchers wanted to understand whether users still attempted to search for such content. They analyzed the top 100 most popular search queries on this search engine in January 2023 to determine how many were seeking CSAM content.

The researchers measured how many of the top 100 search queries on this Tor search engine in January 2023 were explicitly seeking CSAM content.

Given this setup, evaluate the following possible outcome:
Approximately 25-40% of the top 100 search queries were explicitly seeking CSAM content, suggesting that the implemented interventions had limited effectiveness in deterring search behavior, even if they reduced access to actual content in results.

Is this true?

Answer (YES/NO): YES